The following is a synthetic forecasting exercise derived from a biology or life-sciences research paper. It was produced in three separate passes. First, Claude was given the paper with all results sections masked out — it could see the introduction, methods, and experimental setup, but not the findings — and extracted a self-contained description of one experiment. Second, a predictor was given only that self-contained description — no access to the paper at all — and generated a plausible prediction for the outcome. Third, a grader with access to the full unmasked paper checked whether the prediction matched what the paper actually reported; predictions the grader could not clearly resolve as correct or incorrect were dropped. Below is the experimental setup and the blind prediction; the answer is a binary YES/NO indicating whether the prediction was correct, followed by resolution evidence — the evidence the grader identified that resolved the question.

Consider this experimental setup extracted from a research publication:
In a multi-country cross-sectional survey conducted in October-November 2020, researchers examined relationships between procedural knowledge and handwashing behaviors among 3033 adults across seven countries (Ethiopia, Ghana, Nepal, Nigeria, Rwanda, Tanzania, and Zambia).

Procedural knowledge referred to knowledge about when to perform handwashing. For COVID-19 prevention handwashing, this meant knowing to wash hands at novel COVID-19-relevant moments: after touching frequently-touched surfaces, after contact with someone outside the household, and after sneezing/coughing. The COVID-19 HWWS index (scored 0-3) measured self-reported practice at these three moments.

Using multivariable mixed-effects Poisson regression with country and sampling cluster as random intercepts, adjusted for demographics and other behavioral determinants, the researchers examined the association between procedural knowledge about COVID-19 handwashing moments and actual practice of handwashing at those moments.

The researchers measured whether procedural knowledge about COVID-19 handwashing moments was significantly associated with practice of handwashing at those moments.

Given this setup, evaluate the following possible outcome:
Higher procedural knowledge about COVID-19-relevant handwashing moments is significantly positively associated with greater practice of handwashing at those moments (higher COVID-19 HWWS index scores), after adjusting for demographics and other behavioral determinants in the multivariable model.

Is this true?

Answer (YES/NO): YES